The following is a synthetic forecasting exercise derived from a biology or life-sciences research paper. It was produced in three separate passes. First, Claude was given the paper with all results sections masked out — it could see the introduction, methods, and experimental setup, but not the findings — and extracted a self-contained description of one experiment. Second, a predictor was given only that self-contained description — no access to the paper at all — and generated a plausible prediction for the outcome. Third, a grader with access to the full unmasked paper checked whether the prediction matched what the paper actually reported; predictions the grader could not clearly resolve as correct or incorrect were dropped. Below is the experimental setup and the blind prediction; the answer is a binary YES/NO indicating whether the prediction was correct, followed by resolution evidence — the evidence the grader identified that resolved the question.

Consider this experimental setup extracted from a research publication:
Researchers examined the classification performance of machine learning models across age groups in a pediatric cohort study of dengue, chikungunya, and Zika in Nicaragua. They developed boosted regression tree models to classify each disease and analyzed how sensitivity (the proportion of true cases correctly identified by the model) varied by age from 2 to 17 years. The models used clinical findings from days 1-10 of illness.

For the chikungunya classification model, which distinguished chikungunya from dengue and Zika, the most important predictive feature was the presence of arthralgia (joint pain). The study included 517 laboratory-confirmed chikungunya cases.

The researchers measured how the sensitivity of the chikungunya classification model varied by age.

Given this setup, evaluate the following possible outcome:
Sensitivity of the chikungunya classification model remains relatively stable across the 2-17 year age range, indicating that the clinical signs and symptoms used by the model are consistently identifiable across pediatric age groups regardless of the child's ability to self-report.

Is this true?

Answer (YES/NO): NO